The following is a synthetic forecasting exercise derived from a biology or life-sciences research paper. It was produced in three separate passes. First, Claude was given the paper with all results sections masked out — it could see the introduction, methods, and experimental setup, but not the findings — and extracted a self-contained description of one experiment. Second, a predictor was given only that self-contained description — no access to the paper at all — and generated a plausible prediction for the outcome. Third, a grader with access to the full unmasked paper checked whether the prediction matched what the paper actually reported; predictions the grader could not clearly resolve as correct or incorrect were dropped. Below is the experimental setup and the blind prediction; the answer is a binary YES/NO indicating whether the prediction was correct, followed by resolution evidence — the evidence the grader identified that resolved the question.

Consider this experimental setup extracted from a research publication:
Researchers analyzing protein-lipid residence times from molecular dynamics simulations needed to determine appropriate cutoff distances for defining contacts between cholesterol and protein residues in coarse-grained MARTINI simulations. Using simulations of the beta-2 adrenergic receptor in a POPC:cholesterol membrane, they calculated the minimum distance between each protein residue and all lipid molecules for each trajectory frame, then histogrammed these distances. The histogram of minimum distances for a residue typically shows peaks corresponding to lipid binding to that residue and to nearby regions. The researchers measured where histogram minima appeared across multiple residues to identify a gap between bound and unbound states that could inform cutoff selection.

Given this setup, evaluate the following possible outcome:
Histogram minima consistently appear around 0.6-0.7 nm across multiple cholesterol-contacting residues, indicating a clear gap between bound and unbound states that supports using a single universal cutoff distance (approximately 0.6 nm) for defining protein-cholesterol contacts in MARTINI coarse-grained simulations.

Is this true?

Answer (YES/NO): NO